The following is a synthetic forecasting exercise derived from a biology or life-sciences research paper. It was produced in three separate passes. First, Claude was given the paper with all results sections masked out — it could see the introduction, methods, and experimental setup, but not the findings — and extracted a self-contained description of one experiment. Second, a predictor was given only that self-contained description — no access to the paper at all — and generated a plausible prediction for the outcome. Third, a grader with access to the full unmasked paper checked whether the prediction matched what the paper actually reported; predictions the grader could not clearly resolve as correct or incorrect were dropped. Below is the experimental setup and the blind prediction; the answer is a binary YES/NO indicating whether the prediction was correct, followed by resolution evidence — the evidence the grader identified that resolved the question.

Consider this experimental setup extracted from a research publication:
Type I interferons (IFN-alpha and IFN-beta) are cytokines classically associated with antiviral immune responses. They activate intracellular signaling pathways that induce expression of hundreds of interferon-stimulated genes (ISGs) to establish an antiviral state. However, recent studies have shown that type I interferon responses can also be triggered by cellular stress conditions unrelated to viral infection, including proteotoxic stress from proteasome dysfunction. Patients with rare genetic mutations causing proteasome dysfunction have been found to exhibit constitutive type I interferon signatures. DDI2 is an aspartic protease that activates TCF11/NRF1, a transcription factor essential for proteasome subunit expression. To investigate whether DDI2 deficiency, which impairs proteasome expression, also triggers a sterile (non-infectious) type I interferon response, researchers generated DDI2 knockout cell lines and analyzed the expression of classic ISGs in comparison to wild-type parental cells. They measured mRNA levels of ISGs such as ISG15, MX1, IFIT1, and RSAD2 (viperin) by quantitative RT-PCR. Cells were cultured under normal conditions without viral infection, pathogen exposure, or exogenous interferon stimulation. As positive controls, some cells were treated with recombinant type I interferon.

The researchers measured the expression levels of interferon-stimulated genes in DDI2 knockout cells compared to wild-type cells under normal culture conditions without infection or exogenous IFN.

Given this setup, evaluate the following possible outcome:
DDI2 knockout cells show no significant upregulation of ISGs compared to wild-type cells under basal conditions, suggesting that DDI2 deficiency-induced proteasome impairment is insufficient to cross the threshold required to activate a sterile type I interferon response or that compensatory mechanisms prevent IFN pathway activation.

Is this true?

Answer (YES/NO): NO